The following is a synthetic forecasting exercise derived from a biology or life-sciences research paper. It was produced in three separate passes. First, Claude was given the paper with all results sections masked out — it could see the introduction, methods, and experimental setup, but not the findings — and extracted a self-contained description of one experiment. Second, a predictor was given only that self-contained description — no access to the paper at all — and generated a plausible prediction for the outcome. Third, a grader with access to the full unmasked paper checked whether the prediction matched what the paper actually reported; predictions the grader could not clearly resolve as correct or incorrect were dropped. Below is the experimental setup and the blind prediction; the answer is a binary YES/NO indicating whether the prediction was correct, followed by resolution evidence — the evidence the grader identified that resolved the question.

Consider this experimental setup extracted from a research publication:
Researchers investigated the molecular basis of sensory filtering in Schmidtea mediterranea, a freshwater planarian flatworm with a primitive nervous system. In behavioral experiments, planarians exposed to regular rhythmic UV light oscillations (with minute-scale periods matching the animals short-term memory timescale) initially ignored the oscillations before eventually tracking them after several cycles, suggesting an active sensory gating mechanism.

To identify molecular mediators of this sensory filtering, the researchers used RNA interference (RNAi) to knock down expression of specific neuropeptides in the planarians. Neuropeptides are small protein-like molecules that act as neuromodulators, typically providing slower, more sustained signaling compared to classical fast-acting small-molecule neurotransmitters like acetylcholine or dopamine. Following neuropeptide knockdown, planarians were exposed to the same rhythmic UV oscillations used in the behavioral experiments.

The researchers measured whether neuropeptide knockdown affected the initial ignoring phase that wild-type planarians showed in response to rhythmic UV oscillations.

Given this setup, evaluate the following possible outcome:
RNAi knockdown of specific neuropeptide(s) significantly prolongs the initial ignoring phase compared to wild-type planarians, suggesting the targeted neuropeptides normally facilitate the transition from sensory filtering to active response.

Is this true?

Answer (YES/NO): NO